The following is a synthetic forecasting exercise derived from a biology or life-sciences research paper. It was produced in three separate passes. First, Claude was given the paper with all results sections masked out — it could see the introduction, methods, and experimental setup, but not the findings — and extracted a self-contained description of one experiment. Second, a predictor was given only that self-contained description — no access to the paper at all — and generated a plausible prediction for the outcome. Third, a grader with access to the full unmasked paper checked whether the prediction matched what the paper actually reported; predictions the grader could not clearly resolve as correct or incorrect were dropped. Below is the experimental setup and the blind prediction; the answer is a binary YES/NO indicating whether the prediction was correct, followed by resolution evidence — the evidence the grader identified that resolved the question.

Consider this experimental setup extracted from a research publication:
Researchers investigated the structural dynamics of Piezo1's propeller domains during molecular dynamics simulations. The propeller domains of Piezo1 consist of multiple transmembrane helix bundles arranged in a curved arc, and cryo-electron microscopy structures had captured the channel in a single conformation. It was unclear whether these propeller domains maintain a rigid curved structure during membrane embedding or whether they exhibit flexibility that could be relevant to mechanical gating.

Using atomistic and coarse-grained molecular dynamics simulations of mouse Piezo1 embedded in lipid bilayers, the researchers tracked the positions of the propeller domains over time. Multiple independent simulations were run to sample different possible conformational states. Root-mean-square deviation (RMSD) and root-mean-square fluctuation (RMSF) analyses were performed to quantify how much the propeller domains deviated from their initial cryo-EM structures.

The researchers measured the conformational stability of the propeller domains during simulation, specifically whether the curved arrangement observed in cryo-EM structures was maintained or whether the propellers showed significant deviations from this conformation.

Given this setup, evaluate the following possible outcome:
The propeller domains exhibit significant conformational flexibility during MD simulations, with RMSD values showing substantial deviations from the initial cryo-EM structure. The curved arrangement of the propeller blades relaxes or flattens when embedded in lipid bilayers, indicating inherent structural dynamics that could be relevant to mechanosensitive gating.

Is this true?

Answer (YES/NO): NO